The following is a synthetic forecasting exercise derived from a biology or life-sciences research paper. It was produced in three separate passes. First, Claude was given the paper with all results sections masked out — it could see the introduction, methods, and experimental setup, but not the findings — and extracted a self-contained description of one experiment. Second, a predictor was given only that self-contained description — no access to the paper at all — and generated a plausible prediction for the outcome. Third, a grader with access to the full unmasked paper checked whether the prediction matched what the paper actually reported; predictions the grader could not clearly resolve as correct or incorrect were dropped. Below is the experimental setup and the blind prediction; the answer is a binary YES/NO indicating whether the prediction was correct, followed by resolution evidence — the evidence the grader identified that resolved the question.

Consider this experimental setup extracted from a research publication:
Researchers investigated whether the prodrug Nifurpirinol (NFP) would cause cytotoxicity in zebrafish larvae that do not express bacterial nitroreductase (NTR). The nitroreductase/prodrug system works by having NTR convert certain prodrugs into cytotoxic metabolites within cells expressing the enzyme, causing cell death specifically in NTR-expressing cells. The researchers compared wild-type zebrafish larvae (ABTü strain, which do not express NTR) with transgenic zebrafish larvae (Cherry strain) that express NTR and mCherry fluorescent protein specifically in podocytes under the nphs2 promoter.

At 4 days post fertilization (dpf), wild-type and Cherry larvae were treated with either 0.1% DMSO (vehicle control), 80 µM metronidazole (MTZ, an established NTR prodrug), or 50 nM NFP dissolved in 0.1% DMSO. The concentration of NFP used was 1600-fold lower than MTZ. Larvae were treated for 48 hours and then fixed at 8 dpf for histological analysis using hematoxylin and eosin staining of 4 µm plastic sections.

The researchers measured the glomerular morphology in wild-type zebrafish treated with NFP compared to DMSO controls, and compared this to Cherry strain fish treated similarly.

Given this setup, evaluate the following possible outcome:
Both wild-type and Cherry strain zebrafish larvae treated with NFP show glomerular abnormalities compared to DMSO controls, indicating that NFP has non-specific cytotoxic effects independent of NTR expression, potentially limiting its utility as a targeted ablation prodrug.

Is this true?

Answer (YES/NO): NO